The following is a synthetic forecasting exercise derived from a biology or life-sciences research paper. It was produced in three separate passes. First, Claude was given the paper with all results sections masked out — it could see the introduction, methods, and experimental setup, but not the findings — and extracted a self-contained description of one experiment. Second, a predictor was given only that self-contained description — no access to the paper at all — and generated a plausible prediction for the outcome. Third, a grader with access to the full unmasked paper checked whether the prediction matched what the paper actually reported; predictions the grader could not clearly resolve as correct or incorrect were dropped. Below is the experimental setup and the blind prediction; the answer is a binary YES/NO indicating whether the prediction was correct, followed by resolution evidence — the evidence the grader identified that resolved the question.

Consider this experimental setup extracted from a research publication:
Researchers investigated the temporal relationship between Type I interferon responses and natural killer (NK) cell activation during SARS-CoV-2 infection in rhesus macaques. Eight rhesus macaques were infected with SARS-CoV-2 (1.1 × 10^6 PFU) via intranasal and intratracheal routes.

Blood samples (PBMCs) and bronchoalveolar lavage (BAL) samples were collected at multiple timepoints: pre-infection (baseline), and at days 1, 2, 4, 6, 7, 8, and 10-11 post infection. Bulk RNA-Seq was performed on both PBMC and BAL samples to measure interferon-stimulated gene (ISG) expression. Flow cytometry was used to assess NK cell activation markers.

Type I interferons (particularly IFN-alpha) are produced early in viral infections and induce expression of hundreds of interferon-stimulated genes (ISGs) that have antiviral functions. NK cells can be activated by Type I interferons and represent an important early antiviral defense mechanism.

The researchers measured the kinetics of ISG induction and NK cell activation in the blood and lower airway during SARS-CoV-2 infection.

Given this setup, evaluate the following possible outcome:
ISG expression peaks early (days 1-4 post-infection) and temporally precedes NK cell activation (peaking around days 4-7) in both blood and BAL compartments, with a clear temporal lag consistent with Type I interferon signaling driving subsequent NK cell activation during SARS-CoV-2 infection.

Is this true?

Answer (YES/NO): NO